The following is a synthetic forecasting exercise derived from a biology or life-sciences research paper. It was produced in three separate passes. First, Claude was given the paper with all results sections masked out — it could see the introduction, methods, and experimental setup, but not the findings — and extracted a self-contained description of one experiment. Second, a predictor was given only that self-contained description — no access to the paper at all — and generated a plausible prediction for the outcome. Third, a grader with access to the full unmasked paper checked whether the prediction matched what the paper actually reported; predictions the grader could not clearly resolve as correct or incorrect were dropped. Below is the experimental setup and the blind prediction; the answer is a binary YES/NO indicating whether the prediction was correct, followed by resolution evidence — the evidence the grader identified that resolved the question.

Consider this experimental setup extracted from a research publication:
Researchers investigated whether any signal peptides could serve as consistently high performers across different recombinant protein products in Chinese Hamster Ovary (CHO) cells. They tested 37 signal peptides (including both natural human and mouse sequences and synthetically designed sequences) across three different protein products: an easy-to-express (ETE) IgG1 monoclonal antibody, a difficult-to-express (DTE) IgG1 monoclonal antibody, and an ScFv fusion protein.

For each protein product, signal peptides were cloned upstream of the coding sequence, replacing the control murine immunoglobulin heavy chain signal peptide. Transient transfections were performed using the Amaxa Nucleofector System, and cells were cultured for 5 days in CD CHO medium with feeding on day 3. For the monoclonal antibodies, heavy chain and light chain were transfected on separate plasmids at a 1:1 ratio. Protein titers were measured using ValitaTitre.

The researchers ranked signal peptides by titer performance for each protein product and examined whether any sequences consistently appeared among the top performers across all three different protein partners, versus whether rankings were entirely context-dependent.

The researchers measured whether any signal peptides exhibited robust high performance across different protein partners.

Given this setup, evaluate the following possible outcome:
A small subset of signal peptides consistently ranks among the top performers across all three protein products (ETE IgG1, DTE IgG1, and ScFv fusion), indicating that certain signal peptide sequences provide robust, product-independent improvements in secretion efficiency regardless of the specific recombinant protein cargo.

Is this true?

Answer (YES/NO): NO